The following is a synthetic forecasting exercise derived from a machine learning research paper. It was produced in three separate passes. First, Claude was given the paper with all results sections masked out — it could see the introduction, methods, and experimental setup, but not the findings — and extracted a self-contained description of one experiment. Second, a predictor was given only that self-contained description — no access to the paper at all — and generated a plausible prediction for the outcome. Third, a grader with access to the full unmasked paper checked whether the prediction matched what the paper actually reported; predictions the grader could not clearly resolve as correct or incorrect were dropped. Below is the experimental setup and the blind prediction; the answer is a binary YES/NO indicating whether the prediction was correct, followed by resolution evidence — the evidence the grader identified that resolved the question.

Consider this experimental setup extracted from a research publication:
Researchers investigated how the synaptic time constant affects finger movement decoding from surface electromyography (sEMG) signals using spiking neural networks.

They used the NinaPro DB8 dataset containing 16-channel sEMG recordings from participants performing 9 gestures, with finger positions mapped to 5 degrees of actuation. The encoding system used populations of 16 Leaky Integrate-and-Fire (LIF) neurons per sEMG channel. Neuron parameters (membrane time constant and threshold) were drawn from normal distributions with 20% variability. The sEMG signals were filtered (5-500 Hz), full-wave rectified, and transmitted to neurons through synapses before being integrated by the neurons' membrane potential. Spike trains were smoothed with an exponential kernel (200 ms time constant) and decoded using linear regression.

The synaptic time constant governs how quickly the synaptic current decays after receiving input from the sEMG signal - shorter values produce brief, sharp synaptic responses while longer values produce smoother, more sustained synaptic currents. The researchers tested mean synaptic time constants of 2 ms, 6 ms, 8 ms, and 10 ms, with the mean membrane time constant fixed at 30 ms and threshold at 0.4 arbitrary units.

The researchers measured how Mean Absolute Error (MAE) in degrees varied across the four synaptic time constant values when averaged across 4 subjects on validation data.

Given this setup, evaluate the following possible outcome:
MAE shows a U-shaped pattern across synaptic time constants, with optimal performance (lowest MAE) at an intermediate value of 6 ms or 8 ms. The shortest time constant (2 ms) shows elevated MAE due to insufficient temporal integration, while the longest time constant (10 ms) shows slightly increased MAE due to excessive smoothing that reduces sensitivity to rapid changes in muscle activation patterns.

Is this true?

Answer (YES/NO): NO